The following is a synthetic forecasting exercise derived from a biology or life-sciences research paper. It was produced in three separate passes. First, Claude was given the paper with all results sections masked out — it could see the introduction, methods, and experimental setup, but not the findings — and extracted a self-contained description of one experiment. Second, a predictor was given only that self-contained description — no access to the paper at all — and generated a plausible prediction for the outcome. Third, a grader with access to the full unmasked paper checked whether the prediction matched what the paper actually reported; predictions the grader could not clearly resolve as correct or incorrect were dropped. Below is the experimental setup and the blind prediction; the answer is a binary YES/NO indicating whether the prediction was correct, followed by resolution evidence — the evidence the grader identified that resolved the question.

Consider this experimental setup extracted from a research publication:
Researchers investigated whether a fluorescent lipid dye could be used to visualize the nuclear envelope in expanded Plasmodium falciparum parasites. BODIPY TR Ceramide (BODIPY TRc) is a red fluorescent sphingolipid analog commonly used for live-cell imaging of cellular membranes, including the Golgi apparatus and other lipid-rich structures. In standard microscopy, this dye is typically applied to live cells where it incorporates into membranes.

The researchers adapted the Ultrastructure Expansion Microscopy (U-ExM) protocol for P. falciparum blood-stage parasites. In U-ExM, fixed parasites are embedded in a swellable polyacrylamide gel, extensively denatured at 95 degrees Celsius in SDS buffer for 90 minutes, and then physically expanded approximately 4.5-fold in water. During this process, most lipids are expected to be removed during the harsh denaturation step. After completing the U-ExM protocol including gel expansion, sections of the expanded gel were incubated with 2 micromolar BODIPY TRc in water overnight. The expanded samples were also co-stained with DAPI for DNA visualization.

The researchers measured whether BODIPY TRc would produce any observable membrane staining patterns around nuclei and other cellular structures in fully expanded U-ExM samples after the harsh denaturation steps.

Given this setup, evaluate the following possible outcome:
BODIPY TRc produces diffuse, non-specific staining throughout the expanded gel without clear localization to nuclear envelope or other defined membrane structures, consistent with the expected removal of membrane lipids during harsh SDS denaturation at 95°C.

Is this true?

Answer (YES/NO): NO